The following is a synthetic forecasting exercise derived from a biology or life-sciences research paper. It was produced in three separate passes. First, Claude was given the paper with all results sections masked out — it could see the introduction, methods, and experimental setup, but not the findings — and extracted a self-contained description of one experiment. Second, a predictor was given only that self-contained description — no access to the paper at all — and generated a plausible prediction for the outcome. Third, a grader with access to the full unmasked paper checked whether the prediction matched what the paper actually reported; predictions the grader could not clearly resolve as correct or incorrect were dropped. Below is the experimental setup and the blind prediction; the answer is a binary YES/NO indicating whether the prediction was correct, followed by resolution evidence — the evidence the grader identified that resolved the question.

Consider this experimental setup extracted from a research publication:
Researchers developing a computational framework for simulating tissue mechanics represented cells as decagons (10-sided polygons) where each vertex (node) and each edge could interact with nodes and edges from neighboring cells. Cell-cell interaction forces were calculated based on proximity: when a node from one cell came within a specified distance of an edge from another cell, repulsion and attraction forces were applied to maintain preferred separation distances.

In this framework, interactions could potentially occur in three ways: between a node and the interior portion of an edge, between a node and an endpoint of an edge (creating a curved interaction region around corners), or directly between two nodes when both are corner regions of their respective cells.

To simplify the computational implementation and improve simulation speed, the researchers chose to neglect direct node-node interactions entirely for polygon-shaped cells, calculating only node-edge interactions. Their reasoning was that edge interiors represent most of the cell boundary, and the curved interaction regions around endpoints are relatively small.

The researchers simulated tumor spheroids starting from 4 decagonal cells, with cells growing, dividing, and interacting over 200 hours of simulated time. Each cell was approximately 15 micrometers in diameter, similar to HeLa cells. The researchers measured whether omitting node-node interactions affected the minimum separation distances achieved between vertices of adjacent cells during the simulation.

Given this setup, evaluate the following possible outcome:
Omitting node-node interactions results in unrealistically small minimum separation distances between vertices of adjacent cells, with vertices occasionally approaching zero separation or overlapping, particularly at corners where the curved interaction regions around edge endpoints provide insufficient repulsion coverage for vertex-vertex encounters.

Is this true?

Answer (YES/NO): NO